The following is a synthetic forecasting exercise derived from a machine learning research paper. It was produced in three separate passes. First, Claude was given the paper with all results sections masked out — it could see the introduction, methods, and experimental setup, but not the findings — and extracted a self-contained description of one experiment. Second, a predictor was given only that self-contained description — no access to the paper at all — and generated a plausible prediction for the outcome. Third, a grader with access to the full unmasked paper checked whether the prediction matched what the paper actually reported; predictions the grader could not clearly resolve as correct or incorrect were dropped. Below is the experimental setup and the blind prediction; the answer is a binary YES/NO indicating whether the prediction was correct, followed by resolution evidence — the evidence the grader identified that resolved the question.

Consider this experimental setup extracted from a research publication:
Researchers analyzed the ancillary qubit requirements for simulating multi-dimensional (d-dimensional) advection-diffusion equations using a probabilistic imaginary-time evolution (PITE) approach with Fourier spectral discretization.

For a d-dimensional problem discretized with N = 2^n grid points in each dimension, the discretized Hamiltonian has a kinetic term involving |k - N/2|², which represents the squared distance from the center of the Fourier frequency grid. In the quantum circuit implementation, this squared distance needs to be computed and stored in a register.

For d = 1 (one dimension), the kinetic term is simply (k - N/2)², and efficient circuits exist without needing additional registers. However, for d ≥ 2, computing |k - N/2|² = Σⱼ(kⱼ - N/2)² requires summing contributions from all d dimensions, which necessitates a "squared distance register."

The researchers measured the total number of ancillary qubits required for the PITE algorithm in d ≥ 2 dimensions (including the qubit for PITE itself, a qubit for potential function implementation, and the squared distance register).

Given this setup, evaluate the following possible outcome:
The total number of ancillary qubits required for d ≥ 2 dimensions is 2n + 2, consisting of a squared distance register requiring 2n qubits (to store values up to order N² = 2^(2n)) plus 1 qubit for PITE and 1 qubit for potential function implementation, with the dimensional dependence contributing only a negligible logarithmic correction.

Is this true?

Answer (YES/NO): NO